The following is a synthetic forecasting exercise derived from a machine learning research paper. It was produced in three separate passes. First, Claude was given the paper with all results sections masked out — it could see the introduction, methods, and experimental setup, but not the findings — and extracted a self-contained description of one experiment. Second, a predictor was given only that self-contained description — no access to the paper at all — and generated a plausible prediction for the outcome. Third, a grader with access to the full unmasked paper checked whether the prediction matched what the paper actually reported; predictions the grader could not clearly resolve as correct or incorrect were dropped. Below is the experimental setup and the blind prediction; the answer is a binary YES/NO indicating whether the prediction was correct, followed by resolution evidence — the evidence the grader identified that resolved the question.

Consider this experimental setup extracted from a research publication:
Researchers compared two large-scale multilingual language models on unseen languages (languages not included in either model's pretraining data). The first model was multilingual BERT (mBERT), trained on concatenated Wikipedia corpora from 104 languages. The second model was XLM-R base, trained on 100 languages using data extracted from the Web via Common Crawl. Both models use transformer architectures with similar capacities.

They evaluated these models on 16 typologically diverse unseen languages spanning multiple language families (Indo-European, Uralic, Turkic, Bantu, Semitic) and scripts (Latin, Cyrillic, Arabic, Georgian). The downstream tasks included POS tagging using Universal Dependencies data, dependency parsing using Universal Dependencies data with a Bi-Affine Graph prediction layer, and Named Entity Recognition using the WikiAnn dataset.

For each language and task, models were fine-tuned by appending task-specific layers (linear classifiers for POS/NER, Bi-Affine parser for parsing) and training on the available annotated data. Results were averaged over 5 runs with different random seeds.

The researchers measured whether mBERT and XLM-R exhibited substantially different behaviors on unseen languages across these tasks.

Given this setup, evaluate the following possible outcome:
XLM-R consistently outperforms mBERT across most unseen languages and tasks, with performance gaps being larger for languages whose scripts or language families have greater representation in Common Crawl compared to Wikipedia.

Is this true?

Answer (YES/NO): NO